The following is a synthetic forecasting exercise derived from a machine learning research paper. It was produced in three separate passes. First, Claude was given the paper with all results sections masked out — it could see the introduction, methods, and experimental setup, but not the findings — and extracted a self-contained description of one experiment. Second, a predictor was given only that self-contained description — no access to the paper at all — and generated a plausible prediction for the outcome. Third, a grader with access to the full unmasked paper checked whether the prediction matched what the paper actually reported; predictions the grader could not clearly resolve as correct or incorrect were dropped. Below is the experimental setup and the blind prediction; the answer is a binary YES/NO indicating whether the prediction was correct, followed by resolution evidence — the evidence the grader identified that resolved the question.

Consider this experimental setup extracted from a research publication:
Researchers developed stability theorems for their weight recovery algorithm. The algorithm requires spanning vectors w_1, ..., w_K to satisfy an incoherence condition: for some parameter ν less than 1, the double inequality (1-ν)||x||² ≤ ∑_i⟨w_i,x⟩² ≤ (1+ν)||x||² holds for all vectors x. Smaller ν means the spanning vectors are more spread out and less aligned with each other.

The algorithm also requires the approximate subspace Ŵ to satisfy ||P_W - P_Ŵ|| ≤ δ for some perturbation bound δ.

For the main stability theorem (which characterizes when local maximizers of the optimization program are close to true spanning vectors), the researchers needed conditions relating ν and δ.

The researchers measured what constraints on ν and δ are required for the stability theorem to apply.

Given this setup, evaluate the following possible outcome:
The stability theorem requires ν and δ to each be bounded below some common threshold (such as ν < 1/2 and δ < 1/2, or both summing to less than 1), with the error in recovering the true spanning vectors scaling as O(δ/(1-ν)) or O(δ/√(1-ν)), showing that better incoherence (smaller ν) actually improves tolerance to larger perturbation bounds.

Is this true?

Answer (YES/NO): YES